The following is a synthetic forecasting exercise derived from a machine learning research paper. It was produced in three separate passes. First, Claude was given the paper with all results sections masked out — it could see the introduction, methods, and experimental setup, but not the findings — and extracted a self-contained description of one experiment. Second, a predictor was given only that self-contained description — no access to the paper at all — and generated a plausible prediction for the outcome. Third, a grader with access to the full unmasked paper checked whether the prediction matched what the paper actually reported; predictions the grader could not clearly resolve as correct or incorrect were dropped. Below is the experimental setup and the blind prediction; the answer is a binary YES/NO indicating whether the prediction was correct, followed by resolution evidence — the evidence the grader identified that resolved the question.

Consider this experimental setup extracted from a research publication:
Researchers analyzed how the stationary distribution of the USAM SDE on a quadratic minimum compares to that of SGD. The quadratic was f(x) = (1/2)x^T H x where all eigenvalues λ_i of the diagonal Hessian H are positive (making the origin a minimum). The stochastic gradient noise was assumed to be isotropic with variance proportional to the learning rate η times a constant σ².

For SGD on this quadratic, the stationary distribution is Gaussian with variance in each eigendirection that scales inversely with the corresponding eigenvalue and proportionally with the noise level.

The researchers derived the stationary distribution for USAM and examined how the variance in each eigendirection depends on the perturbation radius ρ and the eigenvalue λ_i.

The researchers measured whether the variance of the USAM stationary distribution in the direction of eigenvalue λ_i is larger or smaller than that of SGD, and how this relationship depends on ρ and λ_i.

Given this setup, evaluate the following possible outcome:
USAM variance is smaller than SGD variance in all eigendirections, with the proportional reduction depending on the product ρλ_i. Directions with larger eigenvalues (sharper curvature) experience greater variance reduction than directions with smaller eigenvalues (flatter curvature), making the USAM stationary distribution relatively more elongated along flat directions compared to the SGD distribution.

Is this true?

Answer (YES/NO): NO